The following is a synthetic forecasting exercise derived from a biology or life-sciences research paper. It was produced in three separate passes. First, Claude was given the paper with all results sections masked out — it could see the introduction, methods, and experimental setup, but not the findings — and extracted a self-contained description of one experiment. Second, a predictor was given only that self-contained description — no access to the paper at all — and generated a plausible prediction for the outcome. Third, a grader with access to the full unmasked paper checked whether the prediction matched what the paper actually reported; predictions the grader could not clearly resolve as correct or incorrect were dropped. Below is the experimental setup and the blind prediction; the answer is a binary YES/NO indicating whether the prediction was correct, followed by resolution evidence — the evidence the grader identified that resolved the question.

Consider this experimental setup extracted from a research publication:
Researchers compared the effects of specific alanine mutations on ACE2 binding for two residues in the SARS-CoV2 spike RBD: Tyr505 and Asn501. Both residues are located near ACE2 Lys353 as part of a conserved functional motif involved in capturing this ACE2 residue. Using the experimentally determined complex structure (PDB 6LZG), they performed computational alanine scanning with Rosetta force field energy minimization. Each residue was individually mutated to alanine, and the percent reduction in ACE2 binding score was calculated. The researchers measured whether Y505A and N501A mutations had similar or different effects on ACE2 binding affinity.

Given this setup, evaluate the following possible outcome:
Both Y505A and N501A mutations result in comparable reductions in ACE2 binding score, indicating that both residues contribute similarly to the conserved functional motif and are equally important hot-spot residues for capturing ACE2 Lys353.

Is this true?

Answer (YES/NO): NO